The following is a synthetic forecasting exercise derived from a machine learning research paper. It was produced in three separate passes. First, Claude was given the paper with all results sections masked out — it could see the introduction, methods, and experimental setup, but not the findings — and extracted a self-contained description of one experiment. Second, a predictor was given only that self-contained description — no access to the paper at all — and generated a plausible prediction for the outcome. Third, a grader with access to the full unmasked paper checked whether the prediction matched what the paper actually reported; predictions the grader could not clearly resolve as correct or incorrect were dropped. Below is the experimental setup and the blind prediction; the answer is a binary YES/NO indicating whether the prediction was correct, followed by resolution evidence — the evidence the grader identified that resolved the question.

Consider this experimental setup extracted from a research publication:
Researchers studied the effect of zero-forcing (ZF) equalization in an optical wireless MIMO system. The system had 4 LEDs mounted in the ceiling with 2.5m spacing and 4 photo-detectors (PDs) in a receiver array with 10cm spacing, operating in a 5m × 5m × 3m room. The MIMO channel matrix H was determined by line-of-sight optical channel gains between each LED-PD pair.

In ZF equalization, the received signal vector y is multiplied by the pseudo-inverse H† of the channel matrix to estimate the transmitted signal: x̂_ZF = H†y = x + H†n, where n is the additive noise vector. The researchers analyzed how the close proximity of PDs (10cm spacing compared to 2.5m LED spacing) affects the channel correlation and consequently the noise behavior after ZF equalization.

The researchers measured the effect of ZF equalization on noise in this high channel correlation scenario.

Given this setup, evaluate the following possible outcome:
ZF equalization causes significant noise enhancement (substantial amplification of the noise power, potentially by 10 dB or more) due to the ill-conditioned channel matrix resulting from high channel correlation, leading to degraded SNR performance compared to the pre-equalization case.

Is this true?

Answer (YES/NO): YES